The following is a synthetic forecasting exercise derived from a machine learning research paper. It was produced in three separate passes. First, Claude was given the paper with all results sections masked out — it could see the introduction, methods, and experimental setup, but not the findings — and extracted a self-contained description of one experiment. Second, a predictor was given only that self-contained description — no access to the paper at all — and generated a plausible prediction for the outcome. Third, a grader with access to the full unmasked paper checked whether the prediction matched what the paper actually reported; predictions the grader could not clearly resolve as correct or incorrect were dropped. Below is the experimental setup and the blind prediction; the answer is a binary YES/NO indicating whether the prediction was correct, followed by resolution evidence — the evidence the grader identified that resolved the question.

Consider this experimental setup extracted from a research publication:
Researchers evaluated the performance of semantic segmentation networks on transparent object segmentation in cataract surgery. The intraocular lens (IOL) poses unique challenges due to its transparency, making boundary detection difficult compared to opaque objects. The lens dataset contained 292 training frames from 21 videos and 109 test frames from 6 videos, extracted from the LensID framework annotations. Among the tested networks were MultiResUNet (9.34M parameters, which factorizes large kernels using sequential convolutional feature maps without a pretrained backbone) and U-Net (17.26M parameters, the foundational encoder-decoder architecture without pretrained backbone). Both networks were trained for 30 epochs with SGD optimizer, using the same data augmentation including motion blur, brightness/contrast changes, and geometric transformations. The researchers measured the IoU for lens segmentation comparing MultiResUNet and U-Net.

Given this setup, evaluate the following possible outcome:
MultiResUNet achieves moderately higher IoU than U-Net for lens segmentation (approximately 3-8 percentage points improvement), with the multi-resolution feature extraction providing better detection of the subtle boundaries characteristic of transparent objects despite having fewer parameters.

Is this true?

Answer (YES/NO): NO